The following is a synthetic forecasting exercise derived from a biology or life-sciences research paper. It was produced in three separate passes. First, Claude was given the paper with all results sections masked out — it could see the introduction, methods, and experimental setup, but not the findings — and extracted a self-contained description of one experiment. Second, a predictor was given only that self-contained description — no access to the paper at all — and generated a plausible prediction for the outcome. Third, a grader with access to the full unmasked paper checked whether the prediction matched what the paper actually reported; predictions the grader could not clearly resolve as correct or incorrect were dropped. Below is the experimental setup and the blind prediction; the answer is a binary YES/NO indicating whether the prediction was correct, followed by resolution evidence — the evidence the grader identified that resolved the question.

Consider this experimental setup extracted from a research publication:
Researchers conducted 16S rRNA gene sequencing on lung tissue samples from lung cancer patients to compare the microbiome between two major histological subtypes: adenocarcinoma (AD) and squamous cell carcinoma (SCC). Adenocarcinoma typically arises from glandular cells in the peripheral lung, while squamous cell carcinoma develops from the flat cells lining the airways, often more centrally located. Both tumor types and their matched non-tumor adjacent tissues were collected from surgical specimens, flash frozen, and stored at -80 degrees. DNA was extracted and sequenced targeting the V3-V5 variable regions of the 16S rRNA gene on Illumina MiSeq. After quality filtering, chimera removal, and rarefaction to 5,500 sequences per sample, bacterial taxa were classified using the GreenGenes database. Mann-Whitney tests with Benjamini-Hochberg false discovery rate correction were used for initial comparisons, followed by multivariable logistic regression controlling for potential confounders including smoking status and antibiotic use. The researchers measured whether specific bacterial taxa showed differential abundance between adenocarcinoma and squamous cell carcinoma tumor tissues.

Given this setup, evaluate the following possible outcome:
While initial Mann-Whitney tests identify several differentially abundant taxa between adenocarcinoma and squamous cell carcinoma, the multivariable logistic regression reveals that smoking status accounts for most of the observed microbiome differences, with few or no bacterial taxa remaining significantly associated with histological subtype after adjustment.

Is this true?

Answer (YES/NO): NO